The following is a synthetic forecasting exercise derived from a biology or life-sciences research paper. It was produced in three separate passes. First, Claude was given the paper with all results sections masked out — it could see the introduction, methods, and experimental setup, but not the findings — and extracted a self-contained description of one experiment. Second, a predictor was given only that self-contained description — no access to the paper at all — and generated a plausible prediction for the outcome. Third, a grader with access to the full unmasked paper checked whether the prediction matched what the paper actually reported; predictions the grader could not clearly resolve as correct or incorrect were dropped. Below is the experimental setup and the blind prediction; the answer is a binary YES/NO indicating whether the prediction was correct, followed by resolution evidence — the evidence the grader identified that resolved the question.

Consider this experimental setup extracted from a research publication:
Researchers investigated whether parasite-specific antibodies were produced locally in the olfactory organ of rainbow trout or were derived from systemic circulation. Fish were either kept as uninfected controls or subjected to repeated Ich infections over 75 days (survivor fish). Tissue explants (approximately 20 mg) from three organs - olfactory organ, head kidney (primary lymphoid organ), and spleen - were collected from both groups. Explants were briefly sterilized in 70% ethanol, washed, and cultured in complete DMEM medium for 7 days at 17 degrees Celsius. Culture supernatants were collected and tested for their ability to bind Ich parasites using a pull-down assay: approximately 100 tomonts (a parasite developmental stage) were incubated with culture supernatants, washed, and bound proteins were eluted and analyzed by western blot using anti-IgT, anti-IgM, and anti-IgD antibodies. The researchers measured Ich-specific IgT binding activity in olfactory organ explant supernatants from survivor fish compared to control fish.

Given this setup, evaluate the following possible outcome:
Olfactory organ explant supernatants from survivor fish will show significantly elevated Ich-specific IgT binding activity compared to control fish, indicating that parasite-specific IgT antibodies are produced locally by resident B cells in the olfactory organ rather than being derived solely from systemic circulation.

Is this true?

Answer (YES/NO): YES